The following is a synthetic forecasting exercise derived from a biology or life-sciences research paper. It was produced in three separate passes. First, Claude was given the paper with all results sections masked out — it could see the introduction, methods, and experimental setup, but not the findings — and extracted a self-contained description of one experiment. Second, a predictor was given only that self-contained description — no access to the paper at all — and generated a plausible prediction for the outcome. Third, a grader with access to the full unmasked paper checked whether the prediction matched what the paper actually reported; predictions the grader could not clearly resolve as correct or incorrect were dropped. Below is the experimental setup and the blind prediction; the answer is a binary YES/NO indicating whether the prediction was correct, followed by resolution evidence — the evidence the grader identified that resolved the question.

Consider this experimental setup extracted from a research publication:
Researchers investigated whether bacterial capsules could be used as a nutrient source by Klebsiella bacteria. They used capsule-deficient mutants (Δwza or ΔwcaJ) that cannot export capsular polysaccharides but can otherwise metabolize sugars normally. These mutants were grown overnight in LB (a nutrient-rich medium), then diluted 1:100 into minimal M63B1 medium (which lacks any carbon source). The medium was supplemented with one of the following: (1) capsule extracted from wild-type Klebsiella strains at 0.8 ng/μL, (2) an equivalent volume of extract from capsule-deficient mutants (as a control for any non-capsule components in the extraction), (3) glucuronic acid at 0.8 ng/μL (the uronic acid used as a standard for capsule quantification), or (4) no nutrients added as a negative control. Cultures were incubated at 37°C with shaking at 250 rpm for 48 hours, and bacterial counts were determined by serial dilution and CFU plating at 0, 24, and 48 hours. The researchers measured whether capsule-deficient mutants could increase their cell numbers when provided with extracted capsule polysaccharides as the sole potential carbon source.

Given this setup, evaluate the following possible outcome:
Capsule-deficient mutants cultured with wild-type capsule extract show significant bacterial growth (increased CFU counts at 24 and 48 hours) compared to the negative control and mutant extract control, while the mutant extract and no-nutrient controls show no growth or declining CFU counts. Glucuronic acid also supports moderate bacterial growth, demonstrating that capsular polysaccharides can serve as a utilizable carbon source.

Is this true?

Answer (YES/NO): NO